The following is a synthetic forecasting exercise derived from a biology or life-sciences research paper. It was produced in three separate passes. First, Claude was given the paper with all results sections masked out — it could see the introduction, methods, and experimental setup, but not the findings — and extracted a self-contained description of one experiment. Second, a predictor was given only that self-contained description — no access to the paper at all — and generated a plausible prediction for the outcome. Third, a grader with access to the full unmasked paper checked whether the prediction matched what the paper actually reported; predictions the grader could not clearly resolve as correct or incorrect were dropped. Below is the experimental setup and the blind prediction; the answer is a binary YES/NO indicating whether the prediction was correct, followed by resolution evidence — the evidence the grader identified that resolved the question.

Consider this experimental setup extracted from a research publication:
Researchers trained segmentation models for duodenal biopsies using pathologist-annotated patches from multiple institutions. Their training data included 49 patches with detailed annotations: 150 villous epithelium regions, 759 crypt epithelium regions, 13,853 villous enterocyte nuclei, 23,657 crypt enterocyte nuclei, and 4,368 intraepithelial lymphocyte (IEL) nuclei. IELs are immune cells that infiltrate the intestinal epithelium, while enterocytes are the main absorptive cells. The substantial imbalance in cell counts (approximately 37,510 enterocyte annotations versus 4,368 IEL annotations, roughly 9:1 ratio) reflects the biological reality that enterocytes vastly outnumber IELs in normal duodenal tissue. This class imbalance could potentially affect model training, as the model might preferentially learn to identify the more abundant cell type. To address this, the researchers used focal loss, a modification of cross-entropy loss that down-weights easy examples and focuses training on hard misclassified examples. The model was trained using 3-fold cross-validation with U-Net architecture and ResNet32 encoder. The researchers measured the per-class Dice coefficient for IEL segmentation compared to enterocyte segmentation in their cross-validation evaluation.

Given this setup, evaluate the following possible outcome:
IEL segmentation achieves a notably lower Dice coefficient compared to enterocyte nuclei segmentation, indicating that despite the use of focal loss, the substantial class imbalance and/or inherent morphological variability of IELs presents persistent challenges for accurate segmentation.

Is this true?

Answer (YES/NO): YES